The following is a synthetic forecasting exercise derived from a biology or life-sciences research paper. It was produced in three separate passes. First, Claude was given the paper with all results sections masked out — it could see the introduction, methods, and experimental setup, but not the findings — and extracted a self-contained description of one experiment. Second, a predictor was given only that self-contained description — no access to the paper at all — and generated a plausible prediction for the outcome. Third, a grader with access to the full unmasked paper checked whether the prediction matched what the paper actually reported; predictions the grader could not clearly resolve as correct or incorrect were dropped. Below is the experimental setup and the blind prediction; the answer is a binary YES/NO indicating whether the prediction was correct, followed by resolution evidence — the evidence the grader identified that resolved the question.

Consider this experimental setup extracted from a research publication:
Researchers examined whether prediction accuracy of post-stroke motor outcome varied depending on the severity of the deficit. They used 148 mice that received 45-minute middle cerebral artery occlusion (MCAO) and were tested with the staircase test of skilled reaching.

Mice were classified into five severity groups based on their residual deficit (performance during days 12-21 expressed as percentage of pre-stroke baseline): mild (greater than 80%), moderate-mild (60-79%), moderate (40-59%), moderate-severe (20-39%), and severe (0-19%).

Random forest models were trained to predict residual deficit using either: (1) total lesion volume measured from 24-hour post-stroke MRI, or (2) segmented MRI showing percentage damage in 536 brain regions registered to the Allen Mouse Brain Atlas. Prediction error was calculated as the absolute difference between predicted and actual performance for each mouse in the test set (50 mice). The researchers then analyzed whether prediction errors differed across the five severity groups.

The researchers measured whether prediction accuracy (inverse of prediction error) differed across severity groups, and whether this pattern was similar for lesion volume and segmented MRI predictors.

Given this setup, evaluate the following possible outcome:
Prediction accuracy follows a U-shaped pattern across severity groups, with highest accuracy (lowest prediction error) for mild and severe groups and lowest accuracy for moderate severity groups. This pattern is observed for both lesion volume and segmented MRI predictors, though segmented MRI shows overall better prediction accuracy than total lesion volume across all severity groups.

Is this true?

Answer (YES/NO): NO